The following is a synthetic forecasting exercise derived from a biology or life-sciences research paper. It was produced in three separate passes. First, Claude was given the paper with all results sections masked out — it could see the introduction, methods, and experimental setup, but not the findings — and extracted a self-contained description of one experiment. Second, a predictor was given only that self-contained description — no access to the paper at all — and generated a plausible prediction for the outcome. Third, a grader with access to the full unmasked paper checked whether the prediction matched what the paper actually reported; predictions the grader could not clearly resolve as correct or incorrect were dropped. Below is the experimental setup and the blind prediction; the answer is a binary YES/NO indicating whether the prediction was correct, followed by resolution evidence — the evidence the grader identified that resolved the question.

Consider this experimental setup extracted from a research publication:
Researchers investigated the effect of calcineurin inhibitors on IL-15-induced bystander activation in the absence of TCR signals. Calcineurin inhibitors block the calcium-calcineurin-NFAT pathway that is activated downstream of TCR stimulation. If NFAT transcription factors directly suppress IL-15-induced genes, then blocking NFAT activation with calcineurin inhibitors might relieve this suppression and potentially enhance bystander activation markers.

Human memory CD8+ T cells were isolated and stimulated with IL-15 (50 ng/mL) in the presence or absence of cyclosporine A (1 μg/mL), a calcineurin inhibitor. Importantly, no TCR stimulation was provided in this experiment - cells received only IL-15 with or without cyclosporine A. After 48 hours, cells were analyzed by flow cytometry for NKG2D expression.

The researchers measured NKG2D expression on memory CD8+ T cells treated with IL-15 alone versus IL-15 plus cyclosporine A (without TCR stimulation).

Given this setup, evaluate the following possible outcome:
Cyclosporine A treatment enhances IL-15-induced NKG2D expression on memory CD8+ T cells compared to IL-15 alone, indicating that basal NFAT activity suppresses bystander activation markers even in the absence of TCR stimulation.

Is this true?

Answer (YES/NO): NO